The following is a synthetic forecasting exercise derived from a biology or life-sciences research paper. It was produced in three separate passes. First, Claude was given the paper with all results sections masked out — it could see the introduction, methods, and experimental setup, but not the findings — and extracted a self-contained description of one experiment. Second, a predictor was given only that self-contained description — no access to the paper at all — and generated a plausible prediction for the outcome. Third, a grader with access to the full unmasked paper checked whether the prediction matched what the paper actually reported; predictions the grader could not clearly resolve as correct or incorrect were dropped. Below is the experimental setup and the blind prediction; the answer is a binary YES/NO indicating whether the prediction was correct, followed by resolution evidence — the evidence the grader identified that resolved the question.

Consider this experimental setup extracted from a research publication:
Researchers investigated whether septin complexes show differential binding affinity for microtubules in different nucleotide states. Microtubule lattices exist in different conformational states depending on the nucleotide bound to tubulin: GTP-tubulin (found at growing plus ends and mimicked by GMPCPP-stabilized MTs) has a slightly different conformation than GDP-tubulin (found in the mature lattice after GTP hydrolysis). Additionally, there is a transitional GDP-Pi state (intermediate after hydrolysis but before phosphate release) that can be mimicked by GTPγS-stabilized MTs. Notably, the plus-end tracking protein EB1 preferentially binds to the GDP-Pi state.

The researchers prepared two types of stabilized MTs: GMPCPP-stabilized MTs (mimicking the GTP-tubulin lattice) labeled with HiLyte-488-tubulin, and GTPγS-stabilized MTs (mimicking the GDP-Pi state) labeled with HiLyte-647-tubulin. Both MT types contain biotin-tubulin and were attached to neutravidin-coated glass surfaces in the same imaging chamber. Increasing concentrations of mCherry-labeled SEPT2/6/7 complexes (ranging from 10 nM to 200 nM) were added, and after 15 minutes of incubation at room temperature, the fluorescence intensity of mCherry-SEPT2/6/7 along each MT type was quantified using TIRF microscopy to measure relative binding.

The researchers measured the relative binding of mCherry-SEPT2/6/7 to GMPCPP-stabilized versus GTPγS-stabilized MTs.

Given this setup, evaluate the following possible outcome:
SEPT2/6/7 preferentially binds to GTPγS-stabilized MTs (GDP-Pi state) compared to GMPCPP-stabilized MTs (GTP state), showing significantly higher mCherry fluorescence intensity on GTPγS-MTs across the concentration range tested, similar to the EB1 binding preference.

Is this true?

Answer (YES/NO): NO